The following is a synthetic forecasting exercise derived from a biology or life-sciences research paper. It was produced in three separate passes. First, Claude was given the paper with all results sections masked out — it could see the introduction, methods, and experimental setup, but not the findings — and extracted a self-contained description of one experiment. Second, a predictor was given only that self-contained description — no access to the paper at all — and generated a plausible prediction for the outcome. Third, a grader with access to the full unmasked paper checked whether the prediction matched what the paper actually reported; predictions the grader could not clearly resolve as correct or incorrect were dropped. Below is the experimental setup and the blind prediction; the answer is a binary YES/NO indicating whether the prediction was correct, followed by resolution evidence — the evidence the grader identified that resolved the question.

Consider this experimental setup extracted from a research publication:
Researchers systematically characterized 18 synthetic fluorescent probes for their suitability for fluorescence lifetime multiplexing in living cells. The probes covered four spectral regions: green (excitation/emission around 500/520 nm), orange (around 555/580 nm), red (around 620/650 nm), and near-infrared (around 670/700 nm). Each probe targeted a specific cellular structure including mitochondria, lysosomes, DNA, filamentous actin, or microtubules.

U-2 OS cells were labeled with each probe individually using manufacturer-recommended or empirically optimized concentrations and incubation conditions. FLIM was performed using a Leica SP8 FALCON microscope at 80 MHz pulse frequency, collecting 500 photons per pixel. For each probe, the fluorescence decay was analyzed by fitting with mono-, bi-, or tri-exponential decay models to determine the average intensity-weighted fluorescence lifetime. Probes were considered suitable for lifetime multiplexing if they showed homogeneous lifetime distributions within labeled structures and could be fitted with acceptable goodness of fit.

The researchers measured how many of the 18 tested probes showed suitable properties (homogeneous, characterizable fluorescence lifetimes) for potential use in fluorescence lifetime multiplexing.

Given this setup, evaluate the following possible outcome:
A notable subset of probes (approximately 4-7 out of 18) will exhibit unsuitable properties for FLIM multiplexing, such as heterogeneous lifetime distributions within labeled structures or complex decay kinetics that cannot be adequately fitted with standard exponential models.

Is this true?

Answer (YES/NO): YES